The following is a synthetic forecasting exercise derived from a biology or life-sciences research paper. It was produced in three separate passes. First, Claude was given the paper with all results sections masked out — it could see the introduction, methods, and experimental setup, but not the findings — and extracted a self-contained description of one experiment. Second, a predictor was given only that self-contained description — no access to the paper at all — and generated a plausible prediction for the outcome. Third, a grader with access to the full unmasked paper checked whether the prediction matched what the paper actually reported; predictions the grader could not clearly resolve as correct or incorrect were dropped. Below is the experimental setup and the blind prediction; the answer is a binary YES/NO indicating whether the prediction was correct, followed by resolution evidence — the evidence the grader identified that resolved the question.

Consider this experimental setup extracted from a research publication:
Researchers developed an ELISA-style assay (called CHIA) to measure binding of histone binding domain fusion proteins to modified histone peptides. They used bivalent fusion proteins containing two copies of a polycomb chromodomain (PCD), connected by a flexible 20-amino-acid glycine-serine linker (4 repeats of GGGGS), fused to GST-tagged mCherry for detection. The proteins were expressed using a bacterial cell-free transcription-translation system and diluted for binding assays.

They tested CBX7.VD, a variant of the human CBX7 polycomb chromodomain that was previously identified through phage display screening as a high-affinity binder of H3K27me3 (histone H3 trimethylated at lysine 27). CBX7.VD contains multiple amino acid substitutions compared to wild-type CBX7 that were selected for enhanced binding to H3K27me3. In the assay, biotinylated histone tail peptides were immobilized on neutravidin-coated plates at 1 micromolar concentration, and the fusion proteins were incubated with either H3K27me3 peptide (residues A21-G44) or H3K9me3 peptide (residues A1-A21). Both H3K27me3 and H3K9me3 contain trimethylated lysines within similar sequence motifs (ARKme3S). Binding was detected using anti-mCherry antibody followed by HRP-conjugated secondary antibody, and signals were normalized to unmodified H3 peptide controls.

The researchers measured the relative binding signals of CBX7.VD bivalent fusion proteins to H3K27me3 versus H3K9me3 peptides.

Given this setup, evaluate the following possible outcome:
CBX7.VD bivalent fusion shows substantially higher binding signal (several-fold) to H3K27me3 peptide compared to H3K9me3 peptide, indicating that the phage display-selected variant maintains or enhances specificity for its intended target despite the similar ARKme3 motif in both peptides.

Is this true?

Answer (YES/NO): NO